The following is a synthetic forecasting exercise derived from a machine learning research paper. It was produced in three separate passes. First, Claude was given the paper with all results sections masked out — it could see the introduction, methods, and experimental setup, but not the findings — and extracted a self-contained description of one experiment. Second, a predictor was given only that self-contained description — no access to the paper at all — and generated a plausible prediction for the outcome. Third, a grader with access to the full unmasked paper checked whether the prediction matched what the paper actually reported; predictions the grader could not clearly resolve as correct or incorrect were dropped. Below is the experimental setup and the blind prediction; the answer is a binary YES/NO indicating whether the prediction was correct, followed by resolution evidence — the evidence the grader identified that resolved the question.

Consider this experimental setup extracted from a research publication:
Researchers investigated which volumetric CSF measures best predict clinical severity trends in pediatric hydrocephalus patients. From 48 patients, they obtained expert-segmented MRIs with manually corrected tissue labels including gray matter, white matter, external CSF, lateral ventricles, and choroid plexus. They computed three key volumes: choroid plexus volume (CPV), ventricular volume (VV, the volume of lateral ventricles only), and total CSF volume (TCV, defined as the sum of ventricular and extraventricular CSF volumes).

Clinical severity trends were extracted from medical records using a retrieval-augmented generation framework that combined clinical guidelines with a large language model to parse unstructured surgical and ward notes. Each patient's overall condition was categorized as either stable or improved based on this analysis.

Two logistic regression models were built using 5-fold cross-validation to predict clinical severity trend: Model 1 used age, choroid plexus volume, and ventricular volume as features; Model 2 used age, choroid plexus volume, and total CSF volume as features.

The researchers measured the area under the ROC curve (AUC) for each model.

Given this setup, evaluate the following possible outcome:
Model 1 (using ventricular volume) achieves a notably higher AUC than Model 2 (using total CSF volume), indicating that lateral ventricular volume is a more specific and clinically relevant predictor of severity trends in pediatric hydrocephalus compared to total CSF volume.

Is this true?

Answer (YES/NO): NO